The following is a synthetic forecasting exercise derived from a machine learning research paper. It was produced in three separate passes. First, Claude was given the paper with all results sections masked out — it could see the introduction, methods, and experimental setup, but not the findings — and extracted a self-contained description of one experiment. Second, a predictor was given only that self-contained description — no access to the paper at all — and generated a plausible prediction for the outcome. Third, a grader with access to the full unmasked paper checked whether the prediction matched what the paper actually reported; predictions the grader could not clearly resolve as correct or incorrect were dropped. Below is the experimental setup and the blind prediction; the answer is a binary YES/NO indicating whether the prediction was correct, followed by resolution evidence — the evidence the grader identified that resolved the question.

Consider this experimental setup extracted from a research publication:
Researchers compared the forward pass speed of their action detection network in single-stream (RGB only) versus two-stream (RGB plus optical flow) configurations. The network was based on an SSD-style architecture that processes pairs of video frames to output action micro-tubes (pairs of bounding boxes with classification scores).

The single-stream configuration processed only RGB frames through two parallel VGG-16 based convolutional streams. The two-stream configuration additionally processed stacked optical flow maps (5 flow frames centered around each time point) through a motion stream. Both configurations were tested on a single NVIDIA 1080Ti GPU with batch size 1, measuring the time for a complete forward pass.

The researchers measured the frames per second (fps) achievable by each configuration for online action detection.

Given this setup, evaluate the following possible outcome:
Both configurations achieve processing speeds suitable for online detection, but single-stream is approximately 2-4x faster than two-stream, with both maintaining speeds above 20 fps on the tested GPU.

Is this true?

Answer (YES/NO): NO